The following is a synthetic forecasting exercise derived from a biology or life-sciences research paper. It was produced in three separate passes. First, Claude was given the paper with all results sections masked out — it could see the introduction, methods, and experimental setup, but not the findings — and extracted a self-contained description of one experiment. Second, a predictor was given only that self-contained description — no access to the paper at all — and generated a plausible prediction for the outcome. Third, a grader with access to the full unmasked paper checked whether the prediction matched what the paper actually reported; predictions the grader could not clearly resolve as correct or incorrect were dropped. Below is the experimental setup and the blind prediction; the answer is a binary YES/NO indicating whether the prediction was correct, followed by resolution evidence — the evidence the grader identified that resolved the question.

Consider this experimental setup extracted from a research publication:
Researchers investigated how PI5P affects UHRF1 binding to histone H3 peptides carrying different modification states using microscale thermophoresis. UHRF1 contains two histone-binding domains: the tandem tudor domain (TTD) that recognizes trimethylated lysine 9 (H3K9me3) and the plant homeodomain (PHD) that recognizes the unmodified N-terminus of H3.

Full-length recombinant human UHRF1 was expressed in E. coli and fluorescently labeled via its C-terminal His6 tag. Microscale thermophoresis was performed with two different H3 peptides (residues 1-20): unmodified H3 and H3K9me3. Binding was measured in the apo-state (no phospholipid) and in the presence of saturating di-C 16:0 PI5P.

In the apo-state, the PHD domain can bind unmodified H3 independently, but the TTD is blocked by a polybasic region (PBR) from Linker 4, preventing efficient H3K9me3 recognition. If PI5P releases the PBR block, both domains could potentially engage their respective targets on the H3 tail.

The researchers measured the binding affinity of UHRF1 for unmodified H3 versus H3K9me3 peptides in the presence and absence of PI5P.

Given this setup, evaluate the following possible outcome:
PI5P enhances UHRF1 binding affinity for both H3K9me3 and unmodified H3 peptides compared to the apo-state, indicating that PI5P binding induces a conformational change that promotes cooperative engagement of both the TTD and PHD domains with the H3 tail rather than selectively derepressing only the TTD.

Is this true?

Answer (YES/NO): NO